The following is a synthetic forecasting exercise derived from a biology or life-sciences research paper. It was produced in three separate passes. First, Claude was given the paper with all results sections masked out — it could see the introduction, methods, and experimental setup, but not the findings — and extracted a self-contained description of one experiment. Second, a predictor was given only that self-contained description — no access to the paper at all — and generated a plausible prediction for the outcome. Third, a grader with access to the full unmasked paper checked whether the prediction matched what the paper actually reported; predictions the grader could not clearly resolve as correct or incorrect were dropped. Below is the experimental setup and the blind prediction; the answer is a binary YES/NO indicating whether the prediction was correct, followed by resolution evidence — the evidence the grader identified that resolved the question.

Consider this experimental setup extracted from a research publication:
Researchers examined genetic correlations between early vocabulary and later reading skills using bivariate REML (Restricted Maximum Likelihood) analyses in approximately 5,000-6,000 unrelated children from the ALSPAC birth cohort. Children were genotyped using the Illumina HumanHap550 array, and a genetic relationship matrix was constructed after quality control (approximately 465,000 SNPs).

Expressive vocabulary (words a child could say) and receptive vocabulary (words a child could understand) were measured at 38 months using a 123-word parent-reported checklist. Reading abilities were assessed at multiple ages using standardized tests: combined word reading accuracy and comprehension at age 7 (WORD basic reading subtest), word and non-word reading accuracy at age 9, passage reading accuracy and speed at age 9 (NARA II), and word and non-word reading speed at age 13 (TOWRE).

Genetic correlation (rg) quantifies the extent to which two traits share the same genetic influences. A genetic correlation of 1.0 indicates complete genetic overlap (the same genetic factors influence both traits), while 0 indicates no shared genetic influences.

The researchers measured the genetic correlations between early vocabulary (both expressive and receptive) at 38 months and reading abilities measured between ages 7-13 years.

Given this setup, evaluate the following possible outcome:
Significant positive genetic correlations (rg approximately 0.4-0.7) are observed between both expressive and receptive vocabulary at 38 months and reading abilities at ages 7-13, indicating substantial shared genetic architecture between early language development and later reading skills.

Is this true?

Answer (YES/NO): NO